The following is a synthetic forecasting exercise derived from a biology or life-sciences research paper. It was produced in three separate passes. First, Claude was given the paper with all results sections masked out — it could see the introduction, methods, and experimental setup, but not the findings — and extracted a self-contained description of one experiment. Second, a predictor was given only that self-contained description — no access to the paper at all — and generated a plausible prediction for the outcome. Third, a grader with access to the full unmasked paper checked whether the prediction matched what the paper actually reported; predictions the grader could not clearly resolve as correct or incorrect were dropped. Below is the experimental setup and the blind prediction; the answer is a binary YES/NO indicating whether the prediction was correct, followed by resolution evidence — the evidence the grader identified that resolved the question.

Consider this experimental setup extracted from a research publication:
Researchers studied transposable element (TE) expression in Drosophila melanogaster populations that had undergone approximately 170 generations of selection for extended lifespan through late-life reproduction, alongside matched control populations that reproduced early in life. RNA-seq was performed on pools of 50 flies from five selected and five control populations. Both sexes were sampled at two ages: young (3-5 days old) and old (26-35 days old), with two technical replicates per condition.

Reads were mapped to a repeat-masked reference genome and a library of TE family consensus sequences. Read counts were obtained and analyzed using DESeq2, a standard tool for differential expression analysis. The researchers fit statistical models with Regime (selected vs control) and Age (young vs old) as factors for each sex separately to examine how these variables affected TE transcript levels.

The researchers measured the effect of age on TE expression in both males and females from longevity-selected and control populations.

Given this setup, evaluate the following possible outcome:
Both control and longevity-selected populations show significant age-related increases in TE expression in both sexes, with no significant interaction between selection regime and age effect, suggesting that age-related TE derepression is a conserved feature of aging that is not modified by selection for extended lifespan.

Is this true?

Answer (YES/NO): NO